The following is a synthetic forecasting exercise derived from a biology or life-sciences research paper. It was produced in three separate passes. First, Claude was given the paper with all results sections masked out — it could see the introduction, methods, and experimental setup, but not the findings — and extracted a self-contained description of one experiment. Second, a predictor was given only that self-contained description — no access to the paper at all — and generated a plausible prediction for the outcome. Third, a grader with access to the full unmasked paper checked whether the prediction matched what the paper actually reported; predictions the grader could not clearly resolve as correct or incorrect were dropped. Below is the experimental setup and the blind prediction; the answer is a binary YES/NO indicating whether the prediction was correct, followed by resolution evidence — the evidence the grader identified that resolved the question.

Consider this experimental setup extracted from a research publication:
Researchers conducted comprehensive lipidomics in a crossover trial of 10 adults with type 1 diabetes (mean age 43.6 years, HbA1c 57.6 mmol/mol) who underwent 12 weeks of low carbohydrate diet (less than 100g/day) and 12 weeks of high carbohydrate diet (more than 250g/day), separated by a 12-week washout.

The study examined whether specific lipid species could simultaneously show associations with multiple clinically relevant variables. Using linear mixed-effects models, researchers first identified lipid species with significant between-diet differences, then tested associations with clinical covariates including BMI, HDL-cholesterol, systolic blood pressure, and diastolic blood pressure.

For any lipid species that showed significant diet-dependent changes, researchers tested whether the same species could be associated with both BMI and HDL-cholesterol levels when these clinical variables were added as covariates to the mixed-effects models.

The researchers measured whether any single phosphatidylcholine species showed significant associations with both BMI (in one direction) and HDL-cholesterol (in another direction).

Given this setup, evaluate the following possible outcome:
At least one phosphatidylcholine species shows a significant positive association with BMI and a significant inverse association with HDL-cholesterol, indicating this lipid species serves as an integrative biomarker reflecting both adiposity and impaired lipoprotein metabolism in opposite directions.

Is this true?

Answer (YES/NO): NO